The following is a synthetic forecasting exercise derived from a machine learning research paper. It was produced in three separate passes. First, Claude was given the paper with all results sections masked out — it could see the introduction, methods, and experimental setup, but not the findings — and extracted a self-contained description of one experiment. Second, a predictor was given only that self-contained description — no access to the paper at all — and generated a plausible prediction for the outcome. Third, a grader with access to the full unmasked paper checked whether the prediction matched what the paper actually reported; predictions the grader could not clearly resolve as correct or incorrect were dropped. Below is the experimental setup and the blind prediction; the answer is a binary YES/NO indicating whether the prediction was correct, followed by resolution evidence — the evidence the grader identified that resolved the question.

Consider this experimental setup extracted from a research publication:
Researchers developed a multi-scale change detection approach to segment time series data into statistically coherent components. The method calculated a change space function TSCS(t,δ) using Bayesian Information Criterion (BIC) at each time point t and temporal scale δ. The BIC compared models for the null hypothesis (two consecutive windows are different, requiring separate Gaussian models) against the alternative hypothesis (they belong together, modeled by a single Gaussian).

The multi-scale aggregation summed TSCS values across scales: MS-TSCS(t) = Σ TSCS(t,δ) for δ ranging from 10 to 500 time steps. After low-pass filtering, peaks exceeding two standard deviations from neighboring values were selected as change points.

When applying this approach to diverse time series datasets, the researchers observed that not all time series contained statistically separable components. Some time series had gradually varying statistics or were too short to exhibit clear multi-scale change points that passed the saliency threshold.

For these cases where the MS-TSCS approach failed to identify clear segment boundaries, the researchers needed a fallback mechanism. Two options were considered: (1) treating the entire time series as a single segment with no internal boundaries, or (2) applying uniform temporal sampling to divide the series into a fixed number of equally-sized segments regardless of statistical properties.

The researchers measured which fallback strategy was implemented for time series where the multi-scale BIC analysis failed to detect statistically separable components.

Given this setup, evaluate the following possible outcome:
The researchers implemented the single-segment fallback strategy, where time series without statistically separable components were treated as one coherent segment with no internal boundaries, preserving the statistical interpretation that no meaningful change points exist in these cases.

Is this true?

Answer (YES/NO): NO